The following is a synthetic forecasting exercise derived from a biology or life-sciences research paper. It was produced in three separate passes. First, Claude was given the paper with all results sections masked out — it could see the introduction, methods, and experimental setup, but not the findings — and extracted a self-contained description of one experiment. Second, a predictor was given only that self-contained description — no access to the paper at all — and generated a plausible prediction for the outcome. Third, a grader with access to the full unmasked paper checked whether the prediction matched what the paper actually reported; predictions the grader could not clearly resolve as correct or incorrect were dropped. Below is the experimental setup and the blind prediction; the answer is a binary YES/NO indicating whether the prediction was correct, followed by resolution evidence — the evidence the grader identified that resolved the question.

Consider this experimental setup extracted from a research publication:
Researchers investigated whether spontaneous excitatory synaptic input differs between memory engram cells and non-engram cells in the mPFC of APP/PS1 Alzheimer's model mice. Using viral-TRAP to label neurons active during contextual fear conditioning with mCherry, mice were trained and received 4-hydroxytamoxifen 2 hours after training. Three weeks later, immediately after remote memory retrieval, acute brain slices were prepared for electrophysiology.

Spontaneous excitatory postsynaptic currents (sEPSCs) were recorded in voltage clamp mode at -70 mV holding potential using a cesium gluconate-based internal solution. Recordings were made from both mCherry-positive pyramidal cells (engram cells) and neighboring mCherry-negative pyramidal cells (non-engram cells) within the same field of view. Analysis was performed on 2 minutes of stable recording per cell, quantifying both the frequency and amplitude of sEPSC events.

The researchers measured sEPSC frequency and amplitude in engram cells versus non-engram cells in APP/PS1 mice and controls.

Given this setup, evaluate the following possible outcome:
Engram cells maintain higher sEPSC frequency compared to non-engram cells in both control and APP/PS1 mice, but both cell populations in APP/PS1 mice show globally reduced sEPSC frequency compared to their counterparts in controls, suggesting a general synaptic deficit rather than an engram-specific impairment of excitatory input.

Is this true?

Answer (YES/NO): NO